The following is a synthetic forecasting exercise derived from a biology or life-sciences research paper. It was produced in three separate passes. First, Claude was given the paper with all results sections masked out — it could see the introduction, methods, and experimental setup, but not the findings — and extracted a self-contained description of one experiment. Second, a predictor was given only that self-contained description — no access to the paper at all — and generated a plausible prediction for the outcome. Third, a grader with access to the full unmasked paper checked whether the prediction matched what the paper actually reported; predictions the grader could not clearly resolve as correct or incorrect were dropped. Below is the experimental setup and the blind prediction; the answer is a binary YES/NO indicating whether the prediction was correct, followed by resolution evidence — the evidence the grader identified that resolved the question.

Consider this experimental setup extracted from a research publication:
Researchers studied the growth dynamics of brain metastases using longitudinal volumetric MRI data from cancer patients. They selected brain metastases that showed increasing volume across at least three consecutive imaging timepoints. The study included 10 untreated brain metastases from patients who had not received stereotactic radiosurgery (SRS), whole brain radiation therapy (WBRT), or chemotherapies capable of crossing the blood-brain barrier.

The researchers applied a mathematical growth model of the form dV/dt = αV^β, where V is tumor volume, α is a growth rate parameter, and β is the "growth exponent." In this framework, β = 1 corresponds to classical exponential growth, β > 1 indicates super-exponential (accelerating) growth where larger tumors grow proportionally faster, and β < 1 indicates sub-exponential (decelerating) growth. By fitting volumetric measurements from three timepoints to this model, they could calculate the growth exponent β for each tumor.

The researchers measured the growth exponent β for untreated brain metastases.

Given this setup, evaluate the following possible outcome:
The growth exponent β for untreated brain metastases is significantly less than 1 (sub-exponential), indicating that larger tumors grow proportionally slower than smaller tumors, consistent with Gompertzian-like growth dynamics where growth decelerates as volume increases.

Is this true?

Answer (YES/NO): NO